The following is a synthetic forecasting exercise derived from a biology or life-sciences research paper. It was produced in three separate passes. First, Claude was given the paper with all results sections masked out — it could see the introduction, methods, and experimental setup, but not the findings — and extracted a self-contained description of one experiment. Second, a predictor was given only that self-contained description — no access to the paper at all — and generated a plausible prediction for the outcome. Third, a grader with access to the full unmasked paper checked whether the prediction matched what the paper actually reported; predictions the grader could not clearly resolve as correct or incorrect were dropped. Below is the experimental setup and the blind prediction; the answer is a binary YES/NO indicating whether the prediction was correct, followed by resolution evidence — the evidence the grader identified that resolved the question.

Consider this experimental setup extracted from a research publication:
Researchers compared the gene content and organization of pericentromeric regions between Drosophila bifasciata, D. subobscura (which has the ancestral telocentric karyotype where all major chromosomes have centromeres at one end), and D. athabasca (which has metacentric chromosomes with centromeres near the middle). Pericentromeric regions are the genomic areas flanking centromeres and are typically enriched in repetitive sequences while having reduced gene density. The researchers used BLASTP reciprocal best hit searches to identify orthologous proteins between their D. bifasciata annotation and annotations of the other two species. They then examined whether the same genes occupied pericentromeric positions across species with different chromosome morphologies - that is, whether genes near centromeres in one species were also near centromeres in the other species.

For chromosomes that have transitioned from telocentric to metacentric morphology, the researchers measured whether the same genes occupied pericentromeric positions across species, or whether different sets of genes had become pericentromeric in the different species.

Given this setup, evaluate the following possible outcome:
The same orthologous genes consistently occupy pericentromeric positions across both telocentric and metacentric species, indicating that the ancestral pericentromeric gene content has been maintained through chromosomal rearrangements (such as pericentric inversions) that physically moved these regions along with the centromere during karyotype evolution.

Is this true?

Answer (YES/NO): YES